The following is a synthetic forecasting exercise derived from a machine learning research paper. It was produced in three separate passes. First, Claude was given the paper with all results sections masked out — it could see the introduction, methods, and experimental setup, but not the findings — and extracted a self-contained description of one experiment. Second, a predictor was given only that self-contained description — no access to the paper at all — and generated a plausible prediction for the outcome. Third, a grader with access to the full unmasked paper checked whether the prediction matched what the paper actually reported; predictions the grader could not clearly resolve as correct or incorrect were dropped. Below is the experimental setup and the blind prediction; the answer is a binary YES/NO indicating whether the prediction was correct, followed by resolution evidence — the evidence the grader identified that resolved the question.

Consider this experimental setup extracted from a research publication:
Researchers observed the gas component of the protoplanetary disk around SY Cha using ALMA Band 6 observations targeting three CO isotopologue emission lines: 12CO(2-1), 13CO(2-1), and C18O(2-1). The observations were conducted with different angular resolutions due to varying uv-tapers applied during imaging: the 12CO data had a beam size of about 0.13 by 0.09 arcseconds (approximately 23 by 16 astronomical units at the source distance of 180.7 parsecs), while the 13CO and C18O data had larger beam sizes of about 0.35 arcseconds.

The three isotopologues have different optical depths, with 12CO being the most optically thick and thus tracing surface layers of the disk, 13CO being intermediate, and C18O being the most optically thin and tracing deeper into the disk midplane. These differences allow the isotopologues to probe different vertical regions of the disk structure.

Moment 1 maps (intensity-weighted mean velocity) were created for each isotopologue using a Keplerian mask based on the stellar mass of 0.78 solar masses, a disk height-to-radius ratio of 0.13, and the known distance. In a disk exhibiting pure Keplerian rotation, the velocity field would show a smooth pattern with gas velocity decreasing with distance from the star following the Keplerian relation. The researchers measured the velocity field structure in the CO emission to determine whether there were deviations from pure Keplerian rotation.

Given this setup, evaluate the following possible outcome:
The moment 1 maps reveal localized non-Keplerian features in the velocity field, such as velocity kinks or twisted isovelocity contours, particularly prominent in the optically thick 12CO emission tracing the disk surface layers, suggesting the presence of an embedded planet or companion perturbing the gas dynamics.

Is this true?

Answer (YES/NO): NO